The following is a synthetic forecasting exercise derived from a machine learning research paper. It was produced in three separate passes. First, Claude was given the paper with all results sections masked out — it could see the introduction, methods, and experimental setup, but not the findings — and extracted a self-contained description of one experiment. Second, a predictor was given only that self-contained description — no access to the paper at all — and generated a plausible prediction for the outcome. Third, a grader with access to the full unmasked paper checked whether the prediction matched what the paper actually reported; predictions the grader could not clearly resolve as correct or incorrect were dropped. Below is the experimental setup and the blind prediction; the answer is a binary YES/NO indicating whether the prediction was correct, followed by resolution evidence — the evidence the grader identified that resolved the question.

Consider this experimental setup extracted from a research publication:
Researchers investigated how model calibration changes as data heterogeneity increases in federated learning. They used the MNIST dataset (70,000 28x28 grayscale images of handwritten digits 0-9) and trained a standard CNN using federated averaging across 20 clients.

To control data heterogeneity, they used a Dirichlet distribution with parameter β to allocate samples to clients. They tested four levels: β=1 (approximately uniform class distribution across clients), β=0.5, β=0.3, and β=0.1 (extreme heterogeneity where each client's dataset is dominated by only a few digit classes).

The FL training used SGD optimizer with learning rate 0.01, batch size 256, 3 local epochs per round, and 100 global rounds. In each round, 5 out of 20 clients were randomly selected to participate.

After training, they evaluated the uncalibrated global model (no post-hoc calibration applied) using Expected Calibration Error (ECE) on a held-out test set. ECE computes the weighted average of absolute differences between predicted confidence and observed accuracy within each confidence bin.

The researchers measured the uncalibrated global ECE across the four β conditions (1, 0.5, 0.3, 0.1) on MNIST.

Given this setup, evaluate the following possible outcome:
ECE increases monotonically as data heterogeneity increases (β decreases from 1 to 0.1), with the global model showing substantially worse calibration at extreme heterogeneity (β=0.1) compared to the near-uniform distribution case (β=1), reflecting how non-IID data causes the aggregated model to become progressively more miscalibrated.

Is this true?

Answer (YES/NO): YES